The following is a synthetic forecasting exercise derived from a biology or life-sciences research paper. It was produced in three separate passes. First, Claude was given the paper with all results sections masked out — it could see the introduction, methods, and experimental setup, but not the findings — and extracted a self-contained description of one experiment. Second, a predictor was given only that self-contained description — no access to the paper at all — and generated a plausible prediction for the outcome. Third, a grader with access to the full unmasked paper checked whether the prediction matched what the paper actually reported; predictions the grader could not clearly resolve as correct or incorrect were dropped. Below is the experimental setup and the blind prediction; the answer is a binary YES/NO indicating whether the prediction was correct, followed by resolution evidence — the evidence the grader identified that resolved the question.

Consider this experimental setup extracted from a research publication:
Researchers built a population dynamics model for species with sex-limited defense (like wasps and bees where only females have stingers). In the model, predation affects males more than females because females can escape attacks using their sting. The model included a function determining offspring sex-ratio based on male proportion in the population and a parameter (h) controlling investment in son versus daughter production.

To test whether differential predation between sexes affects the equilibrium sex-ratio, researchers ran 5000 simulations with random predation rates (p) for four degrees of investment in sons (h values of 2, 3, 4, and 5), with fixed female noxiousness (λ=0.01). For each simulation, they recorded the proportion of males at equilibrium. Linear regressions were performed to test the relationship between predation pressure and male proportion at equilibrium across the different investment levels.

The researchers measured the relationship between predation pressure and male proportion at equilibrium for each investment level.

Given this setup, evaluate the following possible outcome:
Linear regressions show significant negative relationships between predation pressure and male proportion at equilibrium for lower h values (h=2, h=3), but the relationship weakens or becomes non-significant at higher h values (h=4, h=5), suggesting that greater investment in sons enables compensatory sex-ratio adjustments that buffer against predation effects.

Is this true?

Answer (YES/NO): NO